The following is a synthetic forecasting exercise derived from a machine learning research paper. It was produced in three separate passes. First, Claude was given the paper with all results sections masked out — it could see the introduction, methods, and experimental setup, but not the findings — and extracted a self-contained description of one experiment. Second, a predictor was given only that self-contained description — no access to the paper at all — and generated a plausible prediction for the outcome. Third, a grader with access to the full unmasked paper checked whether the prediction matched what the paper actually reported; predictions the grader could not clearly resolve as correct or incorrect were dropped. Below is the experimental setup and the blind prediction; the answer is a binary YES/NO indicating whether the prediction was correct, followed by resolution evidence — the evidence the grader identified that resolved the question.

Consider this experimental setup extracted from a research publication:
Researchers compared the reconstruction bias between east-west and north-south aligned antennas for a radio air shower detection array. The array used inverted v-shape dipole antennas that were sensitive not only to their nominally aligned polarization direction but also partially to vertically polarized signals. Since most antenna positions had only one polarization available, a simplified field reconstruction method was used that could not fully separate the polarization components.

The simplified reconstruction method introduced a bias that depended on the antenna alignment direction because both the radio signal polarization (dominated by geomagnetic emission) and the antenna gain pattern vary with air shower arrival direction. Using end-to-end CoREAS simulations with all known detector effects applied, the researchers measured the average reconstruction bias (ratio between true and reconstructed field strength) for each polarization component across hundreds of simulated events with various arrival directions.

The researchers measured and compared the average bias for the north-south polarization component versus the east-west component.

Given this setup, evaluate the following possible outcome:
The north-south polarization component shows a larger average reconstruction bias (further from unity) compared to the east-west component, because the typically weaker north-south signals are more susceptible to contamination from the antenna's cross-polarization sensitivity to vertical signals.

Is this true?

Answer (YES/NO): YES